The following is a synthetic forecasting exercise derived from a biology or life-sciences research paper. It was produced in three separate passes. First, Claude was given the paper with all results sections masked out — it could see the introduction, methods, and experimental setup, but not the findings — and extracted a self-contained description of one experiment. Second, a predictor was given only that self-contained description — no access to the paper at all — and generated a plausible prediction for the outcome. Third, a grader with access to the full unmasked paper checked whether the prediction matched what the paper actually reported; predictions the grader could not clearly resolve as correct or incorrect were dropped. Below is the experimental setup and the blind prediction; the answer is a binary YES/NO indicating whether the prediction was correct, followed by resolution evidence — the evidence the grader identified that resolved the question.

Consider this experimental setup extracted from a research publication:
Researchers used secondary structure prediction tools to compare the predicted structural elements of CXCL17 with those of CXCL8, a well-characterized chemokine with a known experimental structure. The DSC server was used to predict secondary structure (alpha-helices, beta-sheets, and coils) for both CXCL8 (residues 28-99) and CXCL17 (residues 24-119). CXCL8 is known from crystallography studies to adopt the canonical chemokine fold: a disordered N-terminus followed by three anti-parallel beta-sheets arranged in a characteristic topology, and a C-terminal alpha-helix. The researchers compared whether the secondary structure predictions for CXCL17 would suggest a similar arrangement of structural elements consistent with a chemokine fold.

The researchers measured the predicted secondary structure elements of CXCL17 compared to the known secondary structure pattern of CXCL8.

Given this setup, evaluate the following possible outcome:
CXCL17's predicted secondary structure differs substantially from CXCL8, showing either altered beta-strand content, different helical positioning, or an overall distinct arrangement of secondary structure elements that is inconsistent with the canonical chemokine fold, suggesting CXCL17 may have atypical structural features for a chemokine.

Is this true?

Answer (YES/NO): YES